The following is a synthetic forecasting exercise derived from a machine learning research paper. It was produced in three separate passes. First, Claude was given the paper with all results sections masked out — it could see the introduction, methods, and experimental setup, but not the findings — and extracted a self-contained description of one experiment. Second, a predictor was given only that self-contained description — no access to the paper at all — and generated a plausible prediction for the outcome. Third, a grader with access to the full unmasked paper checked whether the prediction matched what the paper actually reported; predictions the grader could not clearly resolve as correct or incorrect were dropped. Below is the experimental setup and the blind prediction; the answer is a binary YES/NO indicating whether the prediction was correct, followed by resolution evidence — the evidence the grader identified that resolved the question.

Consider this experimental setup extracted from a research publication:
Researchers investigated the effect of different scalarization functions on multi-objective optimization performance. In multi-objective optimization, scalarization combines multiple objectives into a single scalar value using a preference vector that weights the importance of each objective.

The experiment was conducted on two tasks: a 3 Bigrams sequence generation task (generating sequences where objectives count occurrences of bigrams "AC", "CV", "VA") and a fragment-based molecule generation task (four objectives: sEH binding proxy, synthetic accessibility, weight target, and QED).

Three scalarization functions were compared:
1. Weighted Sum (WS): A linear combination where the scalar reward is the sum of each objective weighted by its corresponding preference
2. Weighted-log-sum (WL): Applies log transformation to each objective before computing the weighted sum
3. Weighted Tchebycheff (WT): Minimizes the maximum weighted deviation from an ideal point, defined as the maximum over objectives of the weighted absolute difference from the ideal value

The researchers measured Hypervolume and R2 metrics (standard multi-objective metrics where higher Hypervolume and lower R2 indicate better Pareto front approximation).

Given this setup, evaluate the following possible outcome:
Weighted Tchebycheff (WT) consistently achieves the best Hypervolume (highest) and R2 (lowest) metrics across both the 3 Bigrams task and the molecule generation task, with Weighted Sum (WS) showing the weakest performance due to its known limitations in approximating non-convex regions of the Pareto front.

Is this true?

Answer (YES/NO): NO